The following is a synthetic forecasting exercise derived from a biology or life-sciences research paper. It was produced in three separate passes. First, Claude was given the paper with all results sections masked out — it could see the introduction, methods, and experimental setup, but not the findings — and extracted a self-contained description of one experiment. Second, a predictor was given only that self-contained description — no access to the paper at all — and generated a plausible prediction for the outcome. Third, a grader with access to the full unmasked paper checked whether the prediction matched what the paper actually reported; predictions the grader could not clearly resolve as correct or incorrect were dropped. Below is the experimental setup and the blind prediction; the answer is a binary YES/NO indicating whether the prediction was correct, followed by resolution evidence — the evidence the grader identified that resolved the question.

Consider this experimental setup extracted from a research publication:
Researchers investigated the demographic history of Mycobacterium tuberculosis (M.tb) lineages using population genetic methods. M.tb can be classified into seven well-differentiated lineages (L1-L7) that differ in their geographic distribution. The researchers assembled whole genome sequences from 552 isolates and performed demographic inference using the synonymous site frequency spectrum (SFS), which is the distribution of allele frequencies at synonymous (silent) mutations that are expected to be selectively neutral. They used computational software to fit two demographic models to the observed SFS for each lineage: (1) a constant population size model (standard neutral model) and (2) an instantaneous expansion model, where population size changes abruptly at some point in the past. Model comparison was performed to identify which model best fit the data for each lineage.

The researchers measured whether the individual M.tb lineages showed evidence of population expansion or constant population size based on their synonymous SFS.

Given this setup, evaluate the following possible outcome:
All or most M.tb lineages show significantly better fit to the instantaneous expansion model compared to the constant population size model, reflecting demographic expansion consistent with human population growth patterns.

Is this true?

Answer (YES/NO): YES